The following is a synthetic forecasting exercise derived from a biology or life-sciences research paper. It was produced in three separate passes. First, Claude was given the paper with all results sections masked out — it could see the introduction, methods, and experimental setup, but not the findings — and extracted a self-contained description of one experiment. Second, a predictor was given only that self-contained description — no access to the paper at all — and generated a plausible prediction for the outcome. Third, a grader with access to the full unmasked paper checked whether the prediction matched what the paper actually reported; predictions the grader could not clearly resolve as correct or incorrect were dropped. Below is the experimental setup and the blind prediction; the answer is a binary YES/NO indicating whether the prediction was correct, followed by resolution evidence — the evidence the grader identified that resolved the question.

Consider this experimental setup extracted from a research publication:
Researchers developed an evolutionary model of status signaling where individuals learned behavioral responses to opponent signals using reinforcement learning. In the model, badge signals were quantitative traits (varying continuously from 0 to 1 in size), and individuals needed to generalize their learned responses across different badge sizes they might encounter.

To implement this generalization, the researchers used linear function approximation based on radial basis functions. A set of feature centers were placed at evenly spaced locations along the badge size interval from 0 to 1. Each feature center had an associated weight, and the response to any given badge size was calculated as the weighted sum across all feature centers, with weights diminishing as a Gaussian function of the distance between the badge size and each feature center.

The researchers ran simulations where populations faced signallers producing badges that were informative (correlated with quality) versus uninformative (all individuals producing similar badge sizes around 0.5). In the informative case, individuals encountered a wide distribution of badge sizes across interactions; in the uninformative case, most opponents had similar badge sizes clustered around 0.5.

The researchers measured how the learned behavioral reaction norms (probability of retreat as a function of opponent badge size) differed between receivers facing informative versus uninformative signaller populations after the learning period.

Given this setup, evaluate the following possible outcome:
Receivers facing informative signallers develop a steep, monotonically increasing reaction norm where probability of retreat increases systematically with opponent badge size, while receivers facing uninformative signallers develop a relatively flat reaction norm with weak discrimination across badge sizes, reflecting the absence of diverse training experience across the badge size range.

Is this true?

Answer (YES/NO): YES